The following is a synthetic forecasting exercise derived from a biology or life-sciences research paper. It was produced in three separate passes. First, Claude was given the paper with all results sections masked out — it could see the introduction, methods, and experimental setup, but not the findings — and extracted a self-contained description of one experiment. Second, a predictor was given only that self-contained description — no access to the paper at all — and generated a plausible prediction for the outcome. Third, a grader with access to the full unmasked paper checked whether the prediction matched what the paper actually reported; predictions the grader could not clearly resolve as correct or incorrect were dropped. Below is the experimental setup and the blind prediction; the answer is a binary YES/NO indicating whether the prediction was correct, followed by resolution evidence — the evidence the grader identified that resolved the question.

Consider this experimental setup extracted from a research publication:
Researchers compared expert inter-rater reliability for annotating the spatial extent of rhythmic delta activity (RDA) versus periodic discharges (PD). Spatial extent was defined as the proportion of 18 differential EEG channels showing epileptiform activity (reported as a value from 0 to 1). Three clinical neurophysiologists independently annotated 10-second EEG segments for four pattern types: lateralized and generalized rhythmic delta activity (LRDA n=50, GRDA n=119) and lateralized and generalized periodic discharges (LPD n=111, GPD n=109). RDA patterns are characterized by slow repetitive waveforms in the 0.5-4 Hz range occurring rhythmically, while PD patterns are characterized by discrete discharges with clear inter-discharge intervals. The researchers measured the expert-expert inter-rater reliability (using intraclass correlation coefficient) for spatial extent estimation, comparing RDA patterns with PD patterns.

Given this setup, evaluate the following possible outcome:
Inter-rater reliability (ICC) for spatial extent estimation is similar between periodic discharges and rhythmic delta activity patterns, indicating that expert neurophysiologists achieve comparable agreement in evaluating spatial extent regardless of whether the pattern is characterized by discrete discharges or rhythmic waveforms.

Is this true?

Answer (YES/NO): NO